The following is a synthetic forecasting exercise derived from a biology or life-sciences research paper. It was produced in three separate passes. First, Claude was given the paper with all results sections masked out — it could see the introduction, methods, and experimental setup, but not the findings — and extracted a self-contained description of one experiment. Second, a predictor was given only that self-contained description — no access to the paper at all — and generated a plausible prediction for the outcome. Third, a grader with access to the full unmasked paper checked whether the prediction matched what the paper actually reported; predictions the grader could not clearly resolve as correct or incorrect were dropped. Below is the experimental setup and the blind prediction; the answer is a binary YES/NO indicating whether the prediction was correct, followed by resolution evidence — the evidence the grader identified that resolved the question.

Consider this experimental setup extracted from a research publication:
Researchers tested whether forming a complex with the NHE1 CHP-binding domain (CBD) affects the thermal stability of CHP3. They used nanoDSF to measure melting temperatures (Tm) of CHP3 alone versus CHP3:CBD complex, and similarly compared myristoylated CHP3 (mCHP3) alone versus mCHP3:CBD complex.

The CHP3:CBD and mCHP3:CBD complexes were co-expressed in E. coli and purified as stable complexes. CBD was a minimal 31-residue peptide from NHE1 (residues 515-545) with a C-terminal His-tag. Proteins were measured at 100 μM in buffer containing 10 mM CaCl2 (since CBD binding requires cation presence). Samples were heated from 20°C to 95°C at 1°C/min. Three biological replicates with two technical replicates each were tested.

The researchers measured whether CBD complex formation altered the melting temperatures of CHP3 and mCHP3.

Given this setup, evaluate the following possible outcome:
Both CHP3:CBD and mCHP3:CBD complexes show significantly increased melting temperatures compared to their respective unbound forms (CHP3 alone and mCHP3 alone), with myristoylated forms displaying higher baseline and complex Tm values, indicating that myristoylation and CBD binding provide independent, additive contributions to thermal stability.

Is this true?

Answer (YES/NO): NO